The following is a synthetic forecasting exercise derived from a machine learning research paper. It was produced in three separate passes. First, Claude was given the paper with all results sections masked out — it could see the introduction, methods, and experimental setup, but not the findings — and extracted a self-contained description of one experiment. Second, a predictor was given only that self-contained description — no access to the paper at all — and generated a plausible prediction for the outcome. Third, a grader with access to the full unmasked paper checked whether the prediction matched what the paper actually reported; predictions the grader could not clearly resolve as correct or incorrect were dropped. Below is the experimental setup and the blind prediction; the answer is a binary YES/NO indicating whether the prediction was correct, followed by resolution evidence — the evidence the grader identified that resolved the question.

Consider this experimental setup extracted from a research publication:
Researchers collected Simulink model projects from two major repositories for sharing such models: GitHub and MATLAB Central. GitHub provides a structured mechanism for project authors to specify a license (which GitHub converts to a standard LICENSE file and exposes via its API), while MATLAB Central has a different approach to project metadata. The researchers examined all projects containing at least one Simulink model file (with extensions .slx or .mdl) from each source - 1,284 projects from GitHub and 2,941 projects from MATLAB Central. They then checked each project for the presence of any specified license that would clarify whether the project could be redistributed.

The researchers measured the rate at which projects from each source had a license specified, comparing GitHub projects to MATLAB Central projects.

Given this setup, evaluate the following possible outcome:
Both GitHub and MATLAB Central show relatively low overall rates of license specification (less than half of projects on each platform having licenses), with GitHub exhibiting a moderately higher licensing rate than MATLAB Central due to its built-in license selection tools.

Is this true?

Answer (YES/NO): NO